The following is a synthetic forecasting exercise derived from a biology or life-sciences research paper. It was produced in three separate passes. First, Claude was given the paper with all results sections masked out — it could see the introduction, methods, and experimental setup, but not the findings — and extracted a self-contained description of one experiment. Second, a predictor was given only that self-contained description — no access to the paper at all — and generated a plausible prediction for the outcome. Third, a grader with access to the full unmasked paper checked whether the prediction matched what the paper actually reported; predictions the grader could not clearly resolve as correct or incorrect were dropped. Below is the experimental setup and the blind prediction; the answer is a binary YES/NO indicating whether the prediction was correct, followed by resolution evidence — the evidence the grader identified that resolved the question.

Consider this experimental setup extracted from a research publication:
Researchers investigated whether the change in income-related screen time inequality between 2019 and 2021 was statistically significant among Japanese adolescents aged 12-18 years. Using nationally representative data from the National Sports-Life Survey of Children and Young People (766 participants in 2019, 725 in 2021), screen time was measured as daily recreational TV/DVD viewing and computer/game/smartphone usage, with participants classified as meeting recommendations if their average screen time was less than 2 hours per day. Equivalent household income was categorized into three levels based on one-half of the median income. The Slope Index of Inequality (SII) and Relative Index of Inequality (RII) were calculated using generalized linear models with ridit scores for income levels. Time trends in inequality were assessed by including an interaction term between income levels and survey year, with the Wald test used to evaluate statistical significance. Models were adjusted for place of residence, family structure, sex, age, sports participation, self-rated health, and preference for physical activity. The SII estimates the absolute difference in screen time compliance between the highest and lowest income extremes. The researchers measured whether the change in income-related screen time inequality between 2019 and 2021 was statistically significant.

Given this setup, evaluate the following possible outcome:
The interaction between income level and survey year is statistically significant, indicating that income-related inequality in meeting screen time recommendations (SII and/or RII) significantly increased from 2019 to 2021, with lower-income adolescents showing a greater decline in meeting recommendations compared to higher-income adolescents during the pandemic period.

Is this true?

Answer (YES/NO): NO